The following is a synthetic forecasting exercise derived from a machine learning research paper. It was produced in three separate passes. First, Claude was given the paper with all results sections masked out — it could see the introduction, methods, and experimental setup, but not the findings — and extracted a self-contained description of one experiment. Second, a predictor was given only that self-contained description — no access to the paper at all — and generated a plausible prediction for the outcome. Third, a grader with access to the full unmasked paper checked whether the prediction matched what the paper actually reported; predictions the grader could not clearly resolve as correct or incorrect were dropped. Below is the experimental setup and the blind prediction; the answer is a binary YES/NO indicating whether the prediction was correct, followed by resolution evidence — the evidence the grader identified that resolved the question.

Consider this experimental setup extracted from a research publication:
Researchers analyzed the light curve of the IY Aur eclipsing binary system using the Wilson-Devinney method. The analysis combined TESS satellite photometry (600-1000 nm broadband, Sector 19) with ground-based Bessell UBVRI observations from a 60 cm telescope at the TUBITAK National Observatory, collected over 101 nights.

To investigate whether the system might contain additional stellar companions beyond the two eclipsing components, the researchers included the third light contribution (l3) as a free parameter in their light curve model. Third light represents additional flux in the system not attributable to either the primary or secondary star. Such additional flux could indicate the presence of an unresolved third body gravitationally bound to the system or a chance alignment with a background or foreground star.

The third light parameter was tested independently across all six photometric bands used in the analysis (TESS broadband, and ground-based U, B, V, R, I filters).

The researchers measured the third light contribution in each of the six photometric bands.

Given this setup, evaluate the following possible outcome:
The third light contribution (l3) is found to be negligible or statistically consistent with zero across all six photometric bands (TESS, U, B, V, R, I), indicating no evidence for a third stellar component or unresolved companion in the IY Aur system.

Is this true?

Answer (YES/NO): YES